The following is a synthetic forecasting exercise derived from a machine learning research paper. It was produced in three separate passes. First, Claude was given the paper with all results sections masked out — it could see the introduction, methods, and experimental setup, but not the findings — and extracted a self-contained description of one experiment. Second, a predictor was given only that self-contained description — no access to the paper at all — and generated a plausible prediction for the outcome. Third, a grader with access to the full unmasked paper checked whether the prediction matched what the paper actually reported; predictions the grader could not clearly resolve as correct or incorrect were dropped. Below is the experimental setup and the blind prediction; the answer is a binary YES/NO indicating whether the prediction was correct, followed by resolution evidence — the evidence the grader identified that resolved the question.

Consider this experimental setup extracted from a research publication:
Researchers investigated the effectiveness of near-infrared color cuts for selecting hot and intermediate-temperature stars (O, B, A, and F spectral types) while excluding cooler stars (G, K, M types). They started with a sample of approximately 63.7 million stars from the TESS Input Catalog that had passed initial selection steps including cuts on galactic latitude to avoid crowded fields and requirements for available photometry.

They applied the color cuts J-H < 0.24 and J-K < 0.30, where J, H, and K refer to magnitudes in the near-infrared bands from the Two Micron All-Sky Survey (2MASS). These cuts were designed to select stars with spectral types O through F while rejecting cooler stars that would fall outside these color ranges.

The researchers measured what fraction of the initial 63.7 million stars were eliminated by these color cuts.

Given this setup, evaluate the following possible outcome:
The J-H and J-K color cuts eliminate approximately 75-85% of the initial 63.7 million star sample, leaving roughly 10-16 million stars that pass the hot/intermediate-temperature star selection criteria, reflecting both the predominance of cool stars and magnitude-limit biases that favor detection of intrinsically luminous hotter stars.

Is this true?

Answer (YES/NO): NO